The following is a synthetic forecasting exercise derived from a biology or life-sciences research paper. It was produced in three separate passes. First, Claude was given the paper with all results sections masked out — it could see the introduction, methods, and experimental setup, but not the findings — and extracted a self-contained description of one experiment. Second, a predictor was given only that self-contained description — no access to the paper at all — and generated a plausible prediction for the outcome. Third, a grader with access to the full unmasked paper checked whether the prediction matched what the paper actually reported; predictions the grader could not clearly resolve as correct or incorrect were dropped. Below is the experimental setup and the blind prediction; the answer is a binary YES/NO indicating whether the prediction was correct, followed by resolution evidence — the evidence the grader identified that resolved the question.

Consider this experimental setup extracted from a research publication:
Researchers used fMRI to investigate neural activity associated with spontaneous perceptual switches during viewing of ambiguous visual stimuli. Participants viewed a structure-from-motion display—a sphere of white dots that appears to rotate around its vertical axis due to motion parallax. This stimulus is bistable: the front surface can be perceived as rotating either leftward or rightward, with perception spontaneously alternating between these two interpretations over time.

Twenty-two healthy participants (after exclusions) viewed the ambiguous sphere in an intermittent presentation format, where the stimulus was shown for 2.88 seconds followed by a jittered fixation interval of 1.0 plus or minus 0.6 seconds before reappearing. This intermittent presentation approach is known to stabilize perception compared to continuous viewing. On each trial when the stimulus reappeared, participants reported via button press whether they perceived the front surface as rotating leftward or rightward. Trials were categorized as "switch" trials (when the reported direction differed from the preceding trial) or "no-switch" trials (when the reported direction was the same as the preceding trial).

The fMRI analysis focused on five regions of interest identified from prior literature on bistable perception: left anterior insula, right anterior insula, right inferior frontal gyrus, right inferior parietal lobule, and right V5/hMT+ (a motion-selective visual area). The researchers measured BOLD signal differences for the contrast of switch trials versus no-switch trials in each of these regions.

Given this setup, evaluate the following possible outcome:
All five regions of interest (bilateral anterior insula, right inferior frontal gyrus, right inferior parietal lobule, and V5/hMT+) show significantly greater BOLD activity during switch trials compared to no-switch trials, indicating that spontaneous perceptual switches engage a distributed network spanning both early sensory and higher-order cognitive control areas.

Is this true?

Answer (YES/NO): NO